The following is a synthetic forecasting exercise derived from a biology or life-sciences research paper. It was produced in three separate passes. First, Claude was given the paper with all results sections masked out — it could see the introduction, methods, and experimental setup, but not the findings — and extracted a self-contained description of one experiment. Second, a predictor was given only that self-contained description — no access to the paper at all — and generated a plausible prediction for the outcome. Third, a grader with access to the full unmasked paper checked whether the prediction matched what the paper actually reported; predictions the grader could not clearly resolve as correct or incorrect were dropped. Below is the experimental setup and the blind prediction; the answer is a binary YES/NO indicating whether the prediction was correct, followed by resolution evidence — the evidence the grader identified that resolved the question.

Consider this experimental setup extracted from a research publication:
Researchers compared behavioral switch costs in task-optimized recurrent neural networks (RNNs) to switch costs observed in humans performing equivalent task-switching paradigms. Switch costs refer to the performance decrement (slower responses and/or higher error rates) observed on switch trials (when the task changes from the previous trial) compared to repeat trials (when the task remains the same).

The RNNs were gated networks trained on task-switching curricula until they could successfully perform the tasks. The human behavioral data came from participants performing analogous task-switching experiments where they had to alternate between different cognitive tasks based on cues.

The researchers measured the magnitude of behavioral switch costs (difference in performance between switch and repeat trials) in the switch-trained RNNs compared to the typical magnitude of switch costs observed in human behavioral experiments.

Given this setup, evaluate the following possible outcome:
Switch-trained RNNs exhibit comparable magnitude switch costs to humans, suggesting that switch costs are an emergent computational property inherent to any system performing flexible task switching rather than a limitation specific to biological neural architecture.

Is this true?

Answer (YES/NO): NO